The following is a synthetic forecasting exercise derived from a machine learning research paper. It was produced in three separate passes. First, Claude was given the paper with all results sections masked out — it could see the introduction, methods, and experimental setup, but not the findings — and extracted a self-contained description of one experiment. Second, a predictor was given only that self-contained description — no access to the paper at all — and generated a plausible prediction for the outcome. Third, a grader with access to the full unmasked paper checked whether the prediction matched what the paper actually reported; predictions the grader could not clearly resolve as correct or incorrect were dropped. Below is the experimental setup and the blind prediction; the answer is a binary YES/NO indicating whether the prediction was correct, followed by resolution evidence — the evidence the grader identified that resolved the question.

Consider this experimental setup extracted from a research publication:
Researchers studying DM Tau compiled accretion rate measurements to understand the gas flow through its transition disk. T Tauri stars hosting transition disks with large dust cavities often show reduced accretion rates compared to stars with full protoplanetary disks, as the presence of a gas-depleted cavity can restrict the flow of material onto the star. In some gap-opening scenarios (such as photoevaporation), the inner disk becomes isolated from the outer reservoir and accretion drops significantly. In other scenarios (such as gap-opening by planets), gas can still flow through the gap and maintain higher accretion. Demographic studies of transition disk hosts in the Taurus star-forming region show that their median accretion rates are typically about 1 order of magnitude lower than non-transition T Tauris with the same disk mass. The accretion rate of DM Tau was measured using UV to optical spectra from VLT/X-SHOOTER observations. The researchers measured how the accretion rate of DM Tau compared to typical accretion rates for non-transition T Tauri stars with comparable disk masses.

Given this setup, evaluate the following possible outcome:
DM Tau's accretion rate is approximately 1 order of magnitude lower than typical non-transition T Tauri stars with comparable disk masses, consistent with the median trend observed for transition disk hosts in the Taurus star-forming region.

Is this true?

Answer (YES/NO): NO